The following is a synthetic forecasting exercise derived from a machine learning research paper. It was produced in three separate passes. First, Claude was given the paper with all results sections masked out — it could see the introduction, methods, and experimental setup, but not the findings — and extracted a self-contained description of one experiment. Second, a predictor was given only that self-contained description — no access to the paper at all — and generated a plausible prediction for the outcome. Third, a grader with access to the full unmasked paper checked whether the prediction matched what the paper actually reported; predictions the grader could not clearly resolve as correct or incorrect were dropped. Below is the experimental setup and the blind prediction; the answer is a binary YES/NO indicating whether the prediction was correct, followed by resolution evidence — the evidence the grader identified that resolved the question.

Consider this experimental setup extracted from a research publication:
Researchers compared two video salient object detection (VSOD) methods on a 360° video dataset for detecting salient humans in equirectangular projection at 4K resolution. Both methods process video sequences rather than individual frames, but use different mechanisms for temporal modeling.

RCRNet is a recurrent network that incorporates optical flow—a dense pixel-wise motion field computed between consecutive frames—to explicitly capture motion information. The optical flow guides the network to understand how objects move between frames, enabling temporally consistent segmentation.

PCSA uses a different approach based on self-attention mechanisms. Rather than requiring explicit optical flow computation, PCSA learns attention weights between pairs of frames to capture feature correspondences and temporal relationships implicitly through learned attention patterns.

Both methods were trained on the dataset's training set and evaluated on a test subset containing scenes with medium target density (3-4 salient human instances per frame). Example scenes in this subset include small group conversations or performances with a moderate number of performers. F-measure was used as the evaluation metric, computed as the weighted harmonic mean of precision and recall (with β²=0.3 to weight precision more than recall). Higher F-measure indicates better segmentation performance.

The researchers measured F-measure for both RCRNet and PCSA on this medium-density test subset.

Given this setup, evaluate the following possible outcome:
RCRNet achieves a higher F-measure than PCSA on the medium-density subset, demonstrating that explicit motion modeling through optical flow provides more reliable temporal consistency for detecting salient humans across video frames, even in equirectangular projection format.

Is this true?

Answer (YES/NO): YES